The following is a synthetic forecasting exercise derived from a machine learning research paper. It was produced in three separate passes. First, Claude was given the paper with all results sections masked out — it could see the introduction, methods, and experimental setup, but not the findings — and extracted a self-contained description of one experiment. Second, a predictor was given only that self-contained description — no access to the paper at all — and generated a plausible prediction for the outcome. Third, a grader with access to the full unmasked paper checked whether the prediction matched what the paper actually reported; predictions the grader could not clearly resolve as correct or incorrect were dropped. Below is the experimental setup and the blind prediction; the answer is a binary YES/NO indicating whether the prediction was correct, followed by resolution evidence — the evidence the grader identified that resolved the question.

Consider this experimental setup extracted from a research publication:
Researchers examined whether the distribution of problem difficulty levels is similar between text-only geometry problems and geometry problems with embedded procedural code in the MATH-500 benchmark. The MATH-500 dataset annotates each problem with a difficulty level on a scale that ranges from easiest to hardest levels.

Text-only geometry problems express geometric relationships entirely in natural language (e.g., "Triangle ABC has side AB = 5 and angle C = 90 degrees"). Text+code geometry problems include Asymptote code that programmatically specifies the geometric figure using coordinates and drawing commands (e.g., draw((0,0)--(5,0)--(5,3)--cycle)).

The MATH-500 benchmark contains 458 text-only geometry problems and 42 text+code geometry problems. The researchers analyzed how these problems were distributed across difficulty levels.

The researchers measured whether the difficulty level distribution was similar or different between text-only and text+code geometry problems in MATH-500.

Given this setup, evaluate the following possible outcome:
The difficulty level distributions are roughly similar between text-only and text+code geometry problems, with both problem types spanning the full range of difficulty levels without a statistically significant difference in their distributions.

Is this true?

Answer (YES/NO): YES